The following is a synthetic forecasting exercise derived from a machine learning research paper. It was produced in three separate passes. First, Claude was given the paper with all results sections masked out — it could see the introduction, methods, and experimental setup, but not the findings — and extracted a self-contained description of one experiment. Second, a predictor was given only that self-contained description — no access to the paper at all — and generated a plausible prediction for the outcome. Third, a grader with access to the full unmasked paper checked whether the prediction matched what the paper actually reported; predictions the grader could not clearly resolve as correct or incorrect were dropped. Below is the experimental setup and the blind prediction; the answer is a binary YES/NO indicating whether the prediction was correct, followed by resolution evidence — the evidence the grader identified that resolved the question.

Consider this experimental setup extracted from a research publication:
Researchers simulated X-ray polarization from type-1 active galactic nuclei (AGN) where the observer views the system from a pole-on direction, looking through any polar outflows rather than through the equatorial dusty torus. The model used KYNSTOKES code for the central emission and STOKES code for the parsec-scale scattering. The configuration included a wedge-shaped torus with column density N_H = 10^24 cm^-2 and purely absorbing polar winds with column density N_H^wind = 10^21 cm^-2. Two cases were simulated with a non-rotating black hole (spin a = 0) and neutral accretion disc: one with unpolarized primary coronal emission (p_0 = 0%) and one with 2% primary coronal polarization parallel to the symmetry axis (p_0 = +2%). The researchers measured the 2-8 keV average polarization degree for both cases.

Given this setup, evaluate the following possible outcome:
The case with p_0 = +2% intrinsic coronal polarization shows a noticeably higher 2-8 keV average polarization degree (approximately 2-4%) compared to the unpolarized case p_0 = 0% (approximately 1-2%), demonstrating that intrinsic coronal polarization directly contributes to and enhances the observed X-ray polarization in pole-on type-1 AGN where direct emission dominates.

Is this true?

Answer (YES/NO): NO